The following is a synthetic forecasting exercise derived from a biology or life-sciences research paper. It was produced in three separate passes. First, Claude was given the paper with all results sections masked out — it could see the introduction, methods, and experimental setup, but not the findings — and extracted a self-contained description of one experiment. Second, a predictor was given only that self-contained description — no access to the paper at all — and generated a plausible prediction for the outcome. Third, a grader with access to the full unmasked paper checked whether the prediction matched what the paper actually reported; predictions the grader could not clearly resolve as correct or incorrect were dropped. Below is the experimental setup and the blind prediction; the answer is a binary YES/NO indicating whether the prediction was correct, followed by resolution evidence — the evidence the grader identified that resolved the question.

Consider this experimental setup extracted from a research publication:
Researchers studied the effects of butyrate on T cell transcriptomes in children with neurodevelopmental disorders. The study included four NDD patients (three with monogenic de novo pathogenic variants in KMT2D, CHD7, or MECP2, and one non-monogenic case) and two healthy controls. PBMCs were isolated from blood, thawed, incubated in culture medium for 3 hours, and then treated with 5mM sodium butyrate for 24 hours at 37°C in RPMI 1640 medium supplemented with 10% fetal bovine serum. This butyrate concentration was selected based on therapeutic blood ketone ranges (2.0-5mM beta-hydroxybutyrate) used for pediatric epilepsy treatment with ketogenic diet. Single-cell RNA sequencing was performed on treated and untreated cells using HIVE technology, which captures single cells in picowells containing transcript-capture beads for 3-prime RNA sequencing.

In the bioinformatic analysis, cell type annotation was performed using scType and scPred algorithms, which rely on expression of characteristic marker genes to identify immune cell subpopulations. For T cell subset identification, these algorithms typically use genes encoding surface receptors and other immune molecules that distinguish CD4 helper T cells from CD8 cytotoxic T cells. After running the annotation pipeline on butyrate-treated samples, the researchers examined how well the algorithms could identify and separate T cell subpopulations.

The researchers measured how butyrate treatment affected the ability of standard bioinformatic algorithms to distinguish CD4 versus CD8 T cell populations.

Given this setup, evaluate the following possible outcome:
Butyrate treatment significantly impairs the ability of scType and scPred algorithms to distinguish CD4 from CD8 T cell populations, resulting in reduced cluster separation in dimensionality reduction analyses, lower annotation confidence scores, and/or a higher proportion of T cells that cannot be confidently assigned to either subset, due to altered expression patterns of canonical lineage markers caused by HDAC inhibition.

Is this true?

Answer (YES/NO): YES